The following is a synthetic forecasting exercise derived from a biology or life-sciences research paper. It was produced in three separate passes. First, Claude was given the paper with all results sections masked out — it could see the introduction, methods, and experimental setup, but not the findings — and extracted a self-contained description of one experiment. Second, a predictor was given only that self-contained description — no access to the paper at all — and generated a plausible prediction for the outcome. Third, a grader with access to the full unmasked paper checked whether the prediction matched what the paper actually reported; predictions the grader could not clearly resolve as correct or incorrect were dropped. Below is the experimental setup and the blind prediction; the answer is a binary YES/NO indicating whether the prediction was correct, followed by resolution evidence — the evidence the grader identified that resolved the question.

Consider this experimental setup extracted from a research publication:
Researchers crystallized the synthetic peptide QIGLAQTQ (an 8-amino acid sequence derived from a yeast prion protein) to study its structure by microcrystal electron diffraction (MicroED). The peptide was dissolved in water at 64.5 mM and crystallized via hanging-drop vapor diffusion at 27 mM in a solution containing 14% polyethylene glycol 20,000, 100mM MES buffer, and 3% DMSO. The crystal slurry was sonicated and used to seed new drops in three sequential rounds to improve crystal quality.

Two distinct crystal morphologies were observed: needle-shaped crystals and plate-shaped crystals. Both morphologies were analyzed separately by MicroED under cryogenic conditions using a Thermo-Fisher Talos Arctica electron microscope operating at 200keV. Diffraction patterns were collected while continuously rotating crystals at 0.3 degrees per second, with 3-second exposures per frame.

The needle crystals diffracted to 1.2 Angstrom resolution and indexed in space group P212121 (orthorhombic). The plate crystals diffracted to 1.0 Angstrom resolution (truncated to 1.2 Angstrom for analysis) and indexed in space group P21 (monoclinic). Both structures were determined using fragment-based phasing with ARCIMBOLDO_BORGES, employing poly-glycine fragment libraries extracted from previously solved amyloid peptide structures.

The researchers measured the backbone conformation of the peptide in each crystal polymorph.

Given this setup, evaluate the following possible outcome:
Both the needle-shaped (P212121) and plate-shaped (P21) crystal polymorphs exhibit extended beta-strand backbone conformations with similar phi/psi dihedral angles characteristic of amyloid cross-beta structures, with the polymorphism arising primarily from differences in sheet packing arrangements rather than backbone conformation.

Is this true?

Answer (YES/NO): NO